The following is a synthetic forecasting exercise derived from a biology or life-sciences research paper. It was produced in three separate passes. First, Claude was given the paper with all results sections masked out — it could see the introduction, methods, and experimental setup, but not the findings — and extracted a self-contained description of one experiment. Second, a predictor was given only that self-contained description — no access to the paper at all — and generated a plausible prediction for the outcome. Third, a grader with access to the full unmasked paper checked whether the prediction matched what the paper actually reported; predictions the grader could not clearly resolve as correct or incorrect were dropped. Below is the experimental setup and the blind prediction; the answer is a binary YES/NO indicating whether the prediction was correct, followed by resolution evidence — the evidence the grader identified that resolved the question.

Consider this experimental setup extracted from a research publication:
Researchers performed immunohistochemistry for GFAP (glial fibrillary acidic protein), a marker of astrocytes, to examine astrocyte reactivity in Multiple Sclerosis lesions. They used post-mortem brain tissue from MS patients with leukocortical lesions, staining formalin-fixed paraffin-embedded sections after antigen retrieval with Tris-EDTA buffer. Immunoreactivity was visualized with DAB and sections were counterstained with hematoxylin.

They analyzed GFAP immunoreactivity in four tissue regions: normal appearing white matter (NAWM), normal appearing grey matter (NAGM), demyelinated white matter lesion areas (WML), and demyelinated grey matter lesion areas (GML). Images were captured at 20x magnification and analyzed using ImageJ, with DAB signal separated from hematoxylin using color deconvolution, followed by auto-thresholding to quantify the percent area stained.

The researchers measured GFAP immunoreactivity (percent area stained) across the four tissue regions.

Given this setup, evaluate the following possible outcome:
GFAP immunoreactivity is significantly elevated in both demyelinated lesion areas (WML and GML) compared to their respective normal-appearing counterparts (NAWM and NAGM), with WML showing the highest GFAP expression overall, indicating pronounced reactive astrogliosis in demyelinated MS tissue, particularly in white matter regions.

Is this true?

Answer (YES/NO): NO